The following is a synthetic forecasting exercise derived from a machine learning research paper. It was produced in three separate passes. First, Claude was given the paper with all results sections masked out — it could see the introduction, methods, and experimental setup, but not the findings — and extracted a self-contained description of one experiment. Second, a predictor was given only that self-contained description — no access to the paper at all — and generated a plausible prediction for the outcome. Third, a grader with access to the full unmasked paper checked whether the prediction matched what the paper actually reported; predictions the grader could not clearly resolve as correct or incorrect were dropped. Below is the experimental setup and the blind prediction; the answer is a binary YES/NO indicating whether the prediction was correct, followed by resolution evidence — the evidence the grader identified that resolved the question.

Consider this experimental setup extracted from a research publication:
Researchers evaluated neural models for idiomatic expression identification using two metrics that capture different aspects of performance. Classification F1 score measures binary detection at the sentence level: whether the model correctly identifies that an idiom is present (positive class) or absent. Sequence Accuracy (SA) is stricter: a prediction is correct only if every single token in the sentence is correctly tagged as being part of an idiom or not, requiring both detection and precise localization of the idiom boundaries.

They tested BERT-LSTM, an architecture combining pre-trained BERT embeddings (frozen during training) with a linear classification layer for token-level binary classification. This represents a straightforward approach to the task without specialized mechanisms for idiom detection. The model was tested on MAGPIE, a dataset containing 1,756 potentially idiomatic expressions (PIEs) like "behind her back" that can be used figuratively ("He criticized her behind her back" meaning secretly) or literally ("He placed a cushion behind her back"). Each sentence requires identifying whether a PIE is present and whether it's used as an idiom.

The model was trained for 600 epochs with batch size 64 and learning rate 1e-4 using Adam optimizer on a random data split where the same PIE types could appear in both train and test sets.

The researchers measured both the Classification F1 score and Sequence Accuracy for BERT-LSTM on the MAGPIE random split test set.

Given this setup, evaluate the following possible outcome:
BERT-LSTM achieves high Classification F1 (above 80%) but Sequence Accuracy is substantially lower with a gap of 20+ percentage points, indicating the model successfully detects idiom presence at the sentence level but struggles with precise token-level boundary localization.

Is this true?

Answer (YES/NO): YES